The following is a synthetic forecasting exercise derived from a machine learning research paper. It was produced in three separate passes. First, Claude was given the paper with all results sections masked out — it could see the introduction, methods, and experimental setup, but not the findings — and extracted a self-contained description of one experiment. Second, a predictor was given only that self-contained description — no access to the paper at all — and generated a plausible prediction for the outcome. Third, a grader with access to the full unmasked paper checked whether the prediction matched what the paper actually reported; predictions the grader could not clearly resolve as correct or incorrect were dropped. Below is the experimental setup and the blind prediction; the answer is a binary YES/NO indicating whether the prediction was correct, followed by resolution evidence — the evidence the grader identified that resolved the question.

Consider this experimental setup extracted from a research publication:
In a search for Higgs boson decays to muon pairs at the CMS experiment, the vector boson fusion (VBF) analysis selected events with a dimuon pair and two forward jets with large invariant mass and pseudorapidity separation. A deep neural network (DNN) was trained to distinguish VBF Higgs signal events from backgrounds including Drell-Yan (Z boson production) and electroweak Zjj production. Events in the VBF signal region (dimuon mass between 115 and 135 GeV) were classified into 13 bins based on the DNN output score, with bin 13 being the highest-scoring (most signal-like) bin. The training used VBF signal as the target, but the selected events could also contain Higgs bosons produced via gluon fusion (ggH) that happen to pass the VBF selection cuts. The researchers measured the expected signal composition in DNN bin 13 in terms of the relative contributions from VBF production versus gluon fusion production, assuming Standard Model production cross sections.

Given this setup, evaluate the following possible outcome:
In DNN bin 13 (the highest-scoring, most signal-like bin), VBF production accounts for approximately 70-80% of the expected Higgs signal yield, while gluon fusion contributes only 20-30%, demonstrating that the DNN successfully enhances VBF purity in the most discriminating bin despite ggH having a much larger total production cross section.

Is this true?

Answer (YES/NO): NO